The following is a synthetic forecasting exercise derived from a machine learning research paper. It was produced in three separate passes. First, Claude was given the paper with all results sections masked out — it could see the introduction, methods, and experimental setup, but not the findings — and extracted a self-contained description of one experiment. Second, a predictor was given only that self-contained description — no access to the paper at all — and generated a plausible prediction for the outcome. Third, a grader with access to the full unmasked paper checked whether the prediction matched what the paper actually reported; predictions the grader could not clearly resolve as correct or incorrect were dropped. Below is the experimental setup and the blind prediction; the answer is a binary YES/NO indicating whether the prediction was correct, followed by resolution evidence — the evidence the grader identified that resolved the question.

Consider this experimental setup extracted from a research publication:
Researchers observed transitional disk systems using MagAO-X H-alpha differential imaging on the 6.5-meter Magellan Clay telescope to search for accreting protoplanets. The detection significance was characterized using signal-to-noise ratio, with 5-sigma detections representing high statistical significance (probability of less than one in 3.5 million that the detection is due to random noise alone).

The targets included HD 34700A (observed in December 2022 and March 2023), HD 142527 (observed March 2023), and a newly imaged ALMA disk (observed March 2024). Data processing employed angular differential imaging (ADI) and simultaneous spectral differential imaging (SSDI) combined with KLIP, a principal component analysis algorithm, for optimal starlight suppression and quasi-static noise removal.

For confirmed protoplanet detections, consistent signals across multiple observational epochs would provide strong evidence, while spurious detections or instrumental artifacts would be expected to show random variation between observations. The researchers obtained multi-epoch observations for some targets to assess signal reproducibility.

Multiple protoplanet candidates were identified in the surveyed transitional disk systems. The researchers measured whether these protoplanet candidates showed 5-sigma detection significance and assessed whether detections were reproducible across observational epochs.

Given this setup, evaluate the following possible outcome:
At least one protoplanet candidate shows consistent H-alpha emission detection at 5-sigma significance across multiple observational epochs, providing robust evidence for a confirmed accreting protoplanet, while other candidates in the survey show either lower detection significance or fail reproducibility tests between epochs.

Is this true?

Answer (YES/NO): NO